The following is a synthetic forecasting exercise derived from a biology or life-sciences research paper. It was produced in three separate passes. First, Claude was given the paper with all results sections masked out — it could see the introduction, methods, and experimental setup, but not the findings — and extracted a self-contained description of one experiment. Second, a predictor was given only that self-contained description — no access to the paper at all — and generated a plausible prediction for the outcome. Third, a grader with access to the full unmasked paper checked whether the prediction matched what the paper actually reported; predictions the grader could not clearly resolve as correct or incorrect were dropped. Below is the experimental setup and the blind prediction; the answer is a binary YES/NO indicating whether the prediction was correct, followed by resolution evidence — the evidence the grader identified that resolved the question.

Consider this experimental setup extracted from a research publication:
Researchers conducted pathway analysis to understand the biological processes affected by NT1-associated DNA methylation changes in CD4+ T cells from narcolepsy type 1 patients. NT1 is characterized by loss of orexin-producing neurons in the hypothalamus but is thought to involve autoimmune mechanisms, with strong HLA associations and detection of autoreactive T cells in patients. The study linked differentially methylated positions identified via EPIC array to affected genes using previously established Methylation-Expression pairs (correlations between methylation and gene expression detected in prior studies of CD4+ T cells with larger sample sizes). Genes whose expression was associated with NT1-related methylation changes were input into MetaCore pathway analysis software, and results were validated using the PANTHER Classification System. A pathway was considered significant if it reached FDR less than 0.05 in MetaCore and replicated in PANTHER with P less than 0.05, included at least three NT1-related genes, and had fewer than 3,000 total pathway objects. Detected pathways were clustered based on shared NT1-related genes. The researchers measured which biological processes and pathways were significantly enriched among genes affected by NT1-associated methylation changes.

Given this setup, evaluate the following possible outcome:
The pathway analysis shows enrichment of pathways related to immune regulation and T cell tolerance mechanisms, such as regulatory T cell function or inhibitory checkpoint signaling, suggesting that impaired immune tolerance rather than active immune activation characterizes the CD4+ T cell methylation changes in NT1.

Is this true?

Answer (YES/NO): NO